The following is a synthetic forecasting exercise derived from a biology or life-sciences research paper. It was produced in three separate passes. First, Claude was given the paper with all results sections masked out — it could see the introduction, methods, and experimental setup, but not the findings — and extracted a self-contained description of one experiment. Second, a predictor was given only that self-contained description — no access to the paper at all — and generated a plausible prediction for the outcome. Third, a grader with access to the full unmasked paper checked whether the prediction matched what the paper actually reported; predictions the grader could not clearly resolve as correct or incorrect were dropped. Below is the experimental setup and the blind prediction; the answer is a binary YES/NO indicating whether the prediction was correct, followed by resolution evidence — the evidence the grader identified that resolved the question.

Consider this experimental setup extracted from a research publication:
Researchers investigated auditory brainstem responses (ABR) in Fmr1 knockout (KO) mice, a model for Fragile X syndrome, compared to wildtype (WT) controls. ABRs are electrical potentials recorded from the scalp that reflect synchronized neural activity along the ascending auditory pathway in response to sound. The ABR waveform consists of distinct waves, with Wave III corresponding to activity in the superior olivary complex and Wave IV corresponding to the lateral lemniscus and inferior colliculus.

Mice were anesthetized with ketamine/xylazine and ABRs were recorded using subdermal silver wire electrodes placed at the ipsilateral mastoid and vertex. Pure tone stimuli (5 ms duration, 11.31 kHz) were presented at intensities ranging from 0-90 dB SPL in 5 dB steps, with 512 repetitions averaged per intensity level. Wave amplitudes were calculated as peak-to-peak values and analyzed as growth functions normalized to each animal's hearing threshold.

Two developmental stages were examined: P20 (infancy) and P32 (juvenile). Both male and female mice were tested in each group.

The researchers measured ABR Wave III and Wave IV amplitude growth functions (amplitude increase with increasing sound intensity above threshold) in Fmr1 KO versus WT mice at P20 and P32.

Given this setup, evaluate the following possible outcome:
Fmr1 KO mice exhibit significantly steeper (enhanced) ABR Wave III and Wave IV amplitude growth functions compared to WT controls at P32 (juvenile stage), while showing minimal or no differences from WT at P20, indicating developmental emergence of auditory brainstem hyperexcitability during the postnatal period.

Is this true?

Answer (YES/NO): NO